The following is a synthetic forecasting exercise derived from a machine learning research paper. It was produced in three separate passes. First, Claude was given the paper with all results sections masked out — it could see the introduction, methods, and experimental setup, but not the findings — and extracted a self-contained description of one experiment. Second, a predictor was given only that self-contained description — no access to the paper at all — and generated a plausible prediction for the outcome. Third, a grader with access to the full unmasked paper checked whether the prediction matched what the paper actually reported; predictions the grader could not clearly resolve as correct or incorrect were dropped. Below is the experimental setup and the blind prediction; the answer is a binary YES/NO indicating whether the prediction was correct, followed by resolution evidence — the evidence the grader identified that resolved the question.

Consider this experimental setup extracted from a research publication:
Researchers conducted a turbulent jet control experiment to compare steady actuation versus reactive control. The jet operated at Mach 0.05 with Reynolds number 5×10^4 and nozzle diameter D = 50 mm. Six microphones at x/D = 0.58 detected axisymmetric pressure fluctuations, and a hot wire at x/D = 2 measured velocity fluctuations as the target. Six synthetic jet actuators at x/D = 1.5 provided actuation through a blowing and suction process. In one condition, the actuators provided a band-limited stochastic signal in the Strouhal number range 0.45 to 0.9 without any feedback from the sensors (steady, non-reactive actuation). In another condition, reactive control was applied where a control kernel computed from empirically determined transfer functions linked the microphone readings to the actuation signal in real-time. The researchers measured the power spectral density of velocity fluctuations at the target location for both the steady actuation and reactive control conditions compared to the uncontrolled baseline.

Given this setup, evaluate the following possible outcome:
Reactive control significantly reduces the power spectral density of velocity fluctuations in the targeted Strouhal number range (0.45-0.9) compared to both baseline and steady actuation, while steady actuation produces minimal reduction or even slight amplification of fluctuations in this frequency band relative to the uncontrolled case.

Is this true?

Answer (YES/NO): YES